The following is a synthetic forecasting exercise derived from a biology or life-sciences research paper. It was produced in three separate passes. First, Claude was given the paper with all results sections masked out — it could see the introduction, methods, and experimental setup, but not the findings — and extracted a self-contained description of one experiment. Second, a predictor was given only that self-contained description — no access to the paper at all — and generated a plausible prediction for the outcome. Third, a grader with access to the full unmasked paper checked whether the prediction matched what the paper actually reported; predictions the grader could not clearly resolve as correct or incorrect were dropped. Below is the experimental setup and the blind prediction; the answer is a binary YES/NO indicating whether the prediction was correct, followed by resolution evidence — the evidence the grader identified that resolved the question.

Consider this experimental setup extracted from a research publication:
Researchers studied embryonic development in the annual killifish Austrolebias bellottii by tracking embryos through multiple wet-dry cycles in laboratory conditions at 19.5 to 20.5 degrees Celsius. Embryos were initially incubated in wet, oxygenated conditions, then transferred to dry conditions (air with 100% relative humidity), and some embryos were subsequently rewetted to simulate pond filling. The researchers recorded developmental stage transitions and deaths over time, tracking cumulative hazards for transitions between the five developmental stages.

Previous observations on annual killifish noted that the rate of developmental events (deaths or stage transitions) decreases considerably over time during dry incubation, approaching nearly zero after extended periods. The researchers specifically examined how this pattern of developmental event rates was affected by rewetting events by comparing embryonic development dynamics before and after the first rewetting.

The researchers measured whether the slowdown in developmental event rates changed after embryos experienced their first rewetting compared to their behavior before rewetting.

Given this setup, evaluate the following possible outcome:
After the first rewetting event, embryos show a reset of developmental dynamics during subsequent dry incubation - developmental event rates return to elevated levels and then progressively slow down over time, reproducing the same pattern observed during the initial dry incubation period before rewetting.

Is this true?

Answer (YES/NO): NO